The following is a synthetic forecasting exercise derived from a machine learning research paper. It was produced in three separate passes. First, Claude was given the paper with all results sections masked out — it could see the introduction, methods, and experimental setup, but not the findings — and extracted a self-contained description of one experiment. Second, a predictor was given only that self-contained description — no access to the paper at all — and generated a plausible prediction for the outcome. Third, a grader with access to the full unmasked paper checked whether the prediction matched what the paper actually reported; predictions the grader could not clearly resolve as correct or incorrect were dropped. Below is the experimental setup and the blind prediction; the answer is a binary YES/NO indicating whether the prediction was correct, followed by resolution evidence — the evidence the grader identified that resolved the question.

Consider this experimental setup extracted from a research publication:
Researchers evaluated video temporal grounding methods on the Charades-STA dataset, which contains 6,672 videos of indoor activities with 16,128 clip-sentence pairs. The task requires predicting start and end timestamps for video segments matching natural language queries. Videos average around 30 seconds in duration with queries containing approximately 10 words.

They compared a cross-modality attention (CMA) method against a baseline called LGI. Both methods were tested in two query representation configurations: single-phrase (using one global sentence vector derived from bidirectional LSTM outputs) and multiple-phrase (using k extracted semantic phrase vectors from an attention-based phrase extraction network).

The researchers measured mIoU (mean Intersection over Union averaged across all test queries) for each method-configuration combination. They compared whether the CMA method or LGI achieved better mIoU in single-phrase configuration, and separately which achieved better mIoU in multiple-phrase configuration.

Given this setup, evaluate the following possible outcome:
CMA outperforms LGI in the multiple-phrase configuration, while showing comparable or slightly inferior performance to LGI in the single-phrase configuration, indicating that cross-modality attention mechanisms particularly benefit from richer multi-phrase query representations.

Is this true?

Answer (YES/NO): NO